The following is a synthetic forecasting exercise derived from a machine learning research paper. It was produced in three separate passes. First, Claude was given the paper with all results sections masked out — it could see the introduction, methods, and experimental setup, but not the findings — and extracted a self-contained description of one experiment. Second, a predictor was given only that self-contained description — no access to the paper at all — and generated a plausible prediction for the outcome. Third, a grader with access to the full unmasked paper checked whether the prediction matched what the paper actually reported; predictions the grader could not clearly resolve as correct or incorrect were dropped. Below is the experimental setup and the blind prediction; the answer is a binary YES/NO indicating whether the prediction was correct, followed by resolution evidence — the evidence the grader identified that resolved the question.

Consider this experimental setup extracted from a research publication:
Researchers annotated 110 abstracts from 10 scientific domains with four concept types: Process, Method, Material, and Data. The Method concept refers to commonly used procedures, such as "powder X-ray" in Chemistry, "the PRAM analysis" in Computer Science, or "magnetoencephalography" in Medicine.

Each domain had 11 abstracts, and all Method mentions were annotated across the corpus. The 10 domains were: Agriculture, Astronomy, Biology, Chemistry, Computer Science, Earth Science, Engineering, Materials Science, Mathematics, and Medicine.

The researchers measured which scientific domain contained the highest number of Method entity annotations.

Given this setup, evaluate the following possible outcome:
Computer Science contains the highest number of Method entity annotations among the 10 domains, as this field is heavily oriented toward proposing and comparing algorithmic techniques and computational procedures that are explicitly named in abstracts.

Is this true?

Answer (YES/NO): YES